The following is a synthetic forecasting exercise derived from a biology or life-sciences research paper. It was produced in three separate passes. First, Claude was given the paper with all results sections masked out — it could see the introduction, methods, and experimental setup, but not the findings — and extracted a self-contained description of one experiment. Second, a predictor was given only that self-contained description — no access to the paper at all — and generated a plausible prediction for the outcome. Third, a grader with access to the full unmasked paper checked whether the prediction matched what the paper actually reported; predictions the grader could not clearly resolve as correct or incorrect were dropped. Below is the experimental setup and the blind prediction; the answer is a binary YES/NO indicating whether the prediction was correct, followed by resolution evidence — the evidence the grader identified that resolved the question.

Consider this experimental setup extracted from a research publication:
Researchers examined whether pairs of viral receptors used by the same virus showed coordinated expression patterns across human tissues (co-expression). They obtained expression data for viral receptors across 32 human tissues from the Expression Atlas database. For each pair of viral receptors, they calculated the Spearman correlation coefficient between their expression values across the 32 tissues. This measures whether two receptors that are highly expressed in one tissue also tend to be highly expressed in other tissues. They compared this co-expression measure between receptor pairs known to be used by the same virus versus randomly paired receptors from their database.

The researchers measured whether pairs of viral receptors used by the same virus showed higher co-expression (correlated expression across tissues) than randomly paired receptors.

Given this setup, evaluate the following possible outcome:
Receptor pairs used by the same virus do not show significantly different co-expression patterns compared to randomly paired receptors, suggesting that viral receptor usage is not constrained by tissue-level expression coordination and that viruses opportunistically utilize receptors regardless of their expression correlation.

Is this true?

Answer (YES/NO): YES